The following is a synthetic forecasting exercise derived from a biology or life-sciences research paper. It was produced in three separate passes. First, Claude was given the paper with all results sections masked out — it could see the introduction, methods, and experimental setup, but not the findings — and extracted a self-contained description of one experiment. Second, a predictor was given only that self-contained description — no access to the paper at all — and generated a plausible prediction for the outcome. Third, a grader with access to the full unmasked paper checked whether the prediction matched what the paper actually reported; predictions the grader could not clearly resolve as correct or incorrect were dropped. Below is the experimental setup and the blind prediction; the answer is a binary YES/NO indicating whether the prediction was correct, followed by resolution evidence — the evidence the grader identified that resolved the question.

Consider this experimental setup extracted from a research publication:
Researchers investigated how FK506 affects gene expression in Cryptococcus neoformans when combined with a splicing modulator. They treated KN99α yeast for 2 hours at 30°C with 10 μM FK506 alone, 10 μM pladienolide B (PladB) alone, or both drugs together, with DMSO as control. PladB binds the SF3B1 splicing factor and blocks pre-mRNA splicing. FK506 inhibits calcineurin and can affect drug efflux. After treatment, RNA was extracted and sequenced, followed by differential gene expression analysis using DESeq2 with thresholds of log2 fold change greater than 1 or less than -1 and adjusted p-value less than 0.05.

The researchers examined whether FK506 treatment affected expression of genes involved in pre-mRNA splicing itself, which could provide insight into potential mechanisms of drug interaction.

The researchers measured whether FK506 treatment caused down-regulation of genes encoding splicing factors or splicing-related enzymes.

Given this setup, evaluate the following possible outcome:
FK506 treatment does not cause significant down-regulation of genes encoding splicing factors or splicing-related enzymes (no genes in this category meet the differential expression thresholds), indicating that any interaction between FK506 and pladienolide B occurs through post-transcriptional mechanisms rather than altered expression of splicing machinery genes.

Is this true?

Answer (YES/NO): NO